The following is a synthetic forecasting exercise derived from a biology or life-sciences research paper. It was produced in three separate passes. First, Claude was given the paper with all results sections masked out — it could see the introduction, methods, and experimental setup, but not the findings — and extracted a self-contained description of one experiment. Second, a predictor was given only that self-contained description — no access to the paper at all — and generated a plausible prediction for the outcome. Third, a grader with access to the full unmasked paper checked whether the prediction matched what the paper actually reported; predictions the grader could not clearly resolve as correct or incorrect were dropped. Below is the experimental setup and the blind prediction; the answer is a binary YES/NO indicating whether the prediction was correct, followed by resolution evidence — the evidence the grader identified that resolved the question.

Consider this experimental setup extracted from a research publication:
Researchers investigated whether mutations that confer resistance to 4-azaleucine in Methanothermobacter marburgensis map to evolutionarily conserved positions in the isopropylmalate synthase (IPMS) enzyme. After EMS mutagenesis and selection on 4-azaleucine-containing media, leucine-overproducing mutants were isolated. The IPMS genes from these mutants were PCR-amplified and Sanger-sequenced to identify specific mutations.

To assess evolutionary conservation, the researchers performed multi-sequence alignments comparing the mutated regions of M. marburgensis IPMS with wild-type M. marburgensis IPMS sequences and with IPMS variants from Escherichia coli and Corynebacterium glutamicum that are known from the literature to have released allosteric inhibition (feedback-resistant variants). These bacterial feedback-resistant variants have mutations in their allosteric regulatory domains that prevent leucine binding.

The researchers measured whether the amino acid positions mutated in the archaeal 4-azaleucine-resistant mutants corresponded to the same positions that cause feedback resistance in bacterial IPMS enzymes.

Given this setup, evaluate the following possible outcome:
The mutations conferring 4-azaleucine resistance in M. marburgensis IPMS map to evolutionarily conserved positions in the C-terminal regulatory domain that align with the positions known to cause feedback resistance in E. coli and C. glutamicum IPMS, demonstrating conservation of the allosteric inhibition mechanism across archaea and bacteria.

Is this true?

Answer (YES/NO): YES